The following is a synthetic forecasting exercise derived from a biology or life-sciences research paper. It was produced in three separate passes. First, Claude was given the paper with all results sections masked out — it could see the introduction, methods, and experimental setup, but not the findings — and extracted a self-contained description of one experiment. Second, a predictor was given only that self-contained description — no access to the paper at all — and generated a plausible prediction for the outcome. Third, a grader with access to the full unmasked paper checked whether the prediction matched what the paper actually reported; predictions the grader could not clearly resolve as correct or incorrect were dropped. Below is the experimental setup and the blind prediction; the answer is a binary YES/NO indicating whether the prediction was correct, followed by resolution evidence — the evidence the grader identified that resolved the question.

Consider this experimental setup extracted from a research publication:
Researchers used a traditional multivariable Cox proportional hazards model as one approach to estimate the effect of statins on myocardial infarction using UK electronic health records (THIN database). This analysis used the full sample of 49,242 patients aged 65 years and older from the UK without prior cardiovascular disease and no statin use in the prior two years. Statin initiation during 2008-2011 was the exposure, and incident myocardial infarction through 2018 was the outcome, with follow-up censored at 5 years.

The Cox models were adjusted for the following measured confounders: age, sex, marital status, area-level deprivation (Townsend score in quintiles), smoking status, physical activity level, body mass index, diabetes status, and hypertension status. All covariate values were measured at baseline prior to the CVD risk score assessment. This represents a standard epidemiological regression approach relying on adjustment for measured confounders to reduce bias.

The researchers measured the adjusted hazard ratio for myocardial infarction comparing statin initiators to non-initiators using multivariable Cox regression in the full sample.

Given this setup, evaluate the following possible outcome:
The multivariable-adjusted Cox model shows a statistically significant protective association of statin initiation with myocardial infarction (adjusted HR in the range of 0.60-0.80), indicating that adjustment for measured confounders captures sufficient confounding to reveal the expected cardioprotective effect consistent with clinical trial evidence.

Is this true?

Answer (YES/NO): NO